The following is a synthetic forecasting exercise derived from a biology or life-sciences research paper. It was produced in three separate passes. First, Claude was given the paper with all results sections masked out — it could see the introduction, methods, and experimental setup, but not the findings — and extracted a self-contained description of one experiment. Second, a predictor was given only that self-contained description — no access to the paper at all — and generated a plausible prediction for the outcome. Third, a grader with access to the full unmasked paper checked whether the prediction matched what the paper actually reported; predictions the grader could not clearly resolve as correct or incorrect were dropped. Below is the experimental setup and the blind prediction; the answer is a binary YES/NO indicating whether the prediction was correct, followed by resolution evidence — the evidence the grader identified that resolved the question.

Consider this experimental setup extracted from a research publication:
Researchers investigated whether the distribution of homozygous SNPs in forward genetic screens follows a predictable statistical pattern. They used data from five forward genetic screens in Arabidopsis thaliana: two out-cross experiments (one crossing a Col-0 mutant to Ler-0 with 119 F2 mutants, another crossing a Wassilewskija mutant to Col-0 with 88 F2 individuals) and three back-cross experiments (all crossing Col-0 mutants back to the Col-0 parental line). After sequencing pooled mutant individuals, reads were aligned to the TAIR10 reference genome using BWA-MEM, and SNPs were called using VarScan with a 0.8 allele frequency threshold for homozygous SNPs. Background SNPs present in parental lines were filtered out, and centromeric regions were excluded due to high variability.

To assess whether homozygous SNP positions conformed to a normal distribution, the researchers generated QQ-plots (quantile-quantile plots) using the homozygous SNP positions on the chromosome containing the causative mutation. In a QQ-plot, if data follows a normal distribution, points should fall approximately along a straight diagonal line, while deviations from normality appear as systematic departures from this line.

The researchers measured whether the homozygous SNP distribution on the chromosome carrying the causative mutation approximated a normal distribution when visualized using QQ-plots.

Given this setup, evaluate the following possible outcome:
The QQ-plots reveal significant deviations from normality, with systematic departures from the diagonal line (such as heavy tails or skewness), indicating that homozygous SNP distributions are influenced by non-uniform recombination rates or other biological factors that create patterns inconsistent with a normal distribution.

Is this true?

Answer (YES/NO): NO